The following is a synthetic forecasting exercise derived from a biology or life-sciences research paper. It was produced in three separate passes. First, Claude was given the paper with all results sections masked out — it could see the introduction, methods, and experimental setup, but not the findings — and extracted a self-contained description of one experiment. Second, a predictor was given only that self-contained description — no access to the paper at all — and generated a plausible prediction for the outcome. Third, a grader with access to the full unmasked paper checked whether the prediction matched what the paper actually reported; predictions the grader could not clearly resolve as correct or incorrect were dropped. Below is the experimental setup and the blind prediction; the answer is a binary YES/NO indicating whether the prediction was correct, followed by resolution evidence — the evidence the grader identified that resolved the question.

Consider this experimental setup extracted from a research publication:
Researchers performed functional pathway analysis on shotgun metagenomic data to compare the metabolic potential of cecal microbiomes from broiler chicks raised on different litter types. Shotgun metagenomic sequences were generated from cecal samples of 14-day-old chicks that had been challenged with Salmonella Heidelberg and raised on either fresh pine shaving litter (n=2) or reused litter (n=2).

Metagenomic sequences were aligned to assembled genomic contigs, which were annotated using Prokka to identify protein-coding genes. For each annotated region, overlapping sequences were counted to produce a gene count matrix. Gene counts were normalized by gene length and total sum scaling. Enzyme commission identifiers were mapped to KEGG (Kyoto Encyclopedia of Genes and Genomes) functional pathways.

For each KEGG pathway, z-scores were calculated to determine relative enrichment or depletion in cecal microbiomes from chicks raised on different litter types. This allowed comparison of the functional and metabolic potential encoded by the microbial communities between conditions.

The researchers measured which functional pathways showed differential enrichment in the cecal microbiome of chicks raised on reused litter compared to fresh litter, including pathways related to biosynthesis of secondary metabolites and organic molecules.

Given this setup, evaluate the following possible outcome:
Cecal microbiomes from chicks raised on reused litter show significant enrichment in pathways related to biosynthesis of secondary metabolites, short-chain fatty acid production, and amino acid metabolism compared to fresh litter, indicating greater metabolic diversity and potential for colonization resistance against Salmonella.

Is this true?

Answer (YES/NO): NO